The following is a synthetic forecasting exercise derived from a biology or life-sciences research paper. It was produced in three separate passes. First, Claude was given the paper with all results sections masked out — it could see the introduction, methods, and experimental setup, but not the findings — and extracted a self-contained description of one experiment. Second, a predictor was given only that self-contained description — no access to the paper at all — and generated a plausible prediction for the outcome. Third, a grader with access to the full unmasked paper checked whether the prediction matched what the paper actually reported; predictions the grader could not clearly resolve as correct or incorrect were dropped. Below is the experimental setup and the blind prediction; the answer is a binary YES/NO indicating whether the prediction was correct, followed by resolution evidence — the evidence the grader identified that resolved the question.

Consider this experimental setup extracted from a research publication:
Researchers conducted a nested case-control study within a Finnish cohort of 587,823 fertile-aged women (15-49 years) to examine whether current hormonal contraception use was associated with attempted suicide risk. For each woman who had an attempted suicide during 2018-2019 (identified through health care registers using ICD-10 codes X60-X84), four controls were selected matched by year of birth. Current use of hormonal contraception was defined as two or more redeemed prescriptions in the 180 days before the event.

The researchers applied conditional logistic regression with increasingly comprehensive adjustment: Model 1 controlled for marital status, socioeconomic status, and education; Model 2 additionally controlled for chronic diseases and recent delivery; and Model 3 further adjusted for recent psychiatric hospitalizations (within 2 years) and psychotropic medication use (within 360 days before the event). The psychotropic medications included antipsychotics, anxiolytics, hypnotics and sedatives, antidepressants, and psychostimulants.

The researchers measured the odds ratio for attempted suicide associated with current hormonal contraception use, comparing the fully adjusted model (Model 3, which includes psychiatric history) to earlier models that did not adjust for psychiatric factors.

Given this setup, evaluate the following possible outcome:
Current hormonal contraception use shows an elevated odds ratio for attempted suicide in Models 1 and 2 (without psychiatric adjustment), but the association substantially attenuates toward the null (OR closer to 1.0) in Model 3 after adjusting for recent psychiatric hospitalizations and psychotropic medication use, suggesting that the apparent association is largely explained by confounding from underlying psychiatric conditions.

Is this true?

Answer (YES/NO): NO